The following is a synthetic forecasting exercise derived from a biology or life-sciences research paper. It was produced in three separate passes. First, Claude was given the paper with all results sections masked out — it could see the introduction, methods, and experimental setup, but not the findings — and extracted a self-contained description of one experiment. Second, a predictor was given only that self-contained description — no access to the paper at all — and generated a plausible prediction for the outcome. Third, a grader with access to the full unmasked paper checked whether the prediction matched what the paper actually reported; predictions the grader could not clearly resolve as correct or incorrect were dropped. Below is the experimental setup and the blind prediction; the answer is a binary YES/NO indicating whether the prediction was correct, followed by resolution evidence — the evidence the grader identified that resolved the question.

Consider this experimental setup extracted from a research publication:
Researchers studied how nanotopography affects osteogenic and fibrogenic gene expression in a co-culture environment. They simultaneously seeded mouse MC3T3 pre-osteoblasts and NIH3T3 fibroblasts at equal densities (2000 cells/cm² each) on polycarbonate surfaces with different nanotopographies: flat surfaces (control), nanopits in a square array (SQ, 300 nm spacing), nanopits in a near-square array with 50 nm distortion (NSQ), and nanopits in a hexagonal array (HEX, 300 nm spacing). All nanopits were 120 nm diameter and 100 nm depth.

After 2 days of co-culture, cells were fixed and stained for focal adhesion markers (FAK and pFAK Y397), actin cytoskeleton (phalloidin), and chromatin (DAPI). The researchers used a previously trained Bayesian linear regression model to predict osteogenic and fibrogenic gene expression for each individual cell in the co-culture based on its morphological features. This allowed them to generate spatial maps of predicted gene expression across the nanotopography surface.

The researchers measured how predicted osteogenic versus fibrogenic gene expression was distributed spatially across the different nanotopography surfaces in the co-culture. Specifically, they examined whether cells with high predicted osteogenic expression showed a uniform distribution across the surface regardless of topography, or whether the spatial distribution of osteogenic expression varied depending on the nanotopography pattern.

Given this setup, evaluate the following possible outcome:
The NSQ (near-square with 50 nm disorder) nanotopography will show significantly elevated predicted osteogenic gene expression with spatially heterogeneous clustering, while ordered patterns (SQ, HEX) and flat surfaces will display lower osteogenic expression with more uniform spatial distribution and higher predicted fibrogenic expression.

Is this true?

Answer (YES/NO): NO